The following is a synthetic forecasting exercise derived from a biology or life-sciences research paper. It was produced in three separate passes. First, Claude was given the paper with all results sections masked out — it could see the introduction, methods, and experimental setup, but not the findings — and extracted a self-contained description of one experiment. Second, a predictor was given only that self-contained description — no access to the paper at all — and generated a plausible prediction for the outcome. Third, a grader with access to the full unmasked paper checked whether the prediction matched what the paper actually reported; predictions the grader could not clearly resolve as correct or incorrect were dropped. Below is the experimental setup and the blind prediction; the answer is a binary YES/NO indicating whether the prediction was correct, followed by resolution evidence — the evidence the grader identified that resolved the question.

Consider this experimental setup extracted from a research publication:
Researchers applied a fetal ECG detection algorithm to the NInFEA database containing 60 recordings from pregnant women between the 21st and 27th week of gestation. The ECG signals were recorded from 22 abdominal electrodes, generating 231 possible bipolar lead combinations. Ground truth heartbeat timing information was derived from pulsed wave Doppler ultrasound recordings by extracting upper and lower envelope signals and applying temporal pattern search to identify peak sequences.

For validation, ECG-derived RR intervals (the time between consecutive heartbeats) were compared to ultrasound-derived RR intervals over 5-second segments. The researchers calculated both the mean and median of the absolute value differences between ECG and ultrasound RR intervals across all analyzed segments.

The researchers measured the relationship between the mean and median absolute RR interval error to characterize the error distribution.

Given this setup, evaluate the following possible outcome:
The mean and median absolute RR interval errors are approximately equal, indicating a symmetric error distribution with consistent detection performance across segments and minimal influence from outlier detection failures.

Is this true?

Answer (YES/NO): NO